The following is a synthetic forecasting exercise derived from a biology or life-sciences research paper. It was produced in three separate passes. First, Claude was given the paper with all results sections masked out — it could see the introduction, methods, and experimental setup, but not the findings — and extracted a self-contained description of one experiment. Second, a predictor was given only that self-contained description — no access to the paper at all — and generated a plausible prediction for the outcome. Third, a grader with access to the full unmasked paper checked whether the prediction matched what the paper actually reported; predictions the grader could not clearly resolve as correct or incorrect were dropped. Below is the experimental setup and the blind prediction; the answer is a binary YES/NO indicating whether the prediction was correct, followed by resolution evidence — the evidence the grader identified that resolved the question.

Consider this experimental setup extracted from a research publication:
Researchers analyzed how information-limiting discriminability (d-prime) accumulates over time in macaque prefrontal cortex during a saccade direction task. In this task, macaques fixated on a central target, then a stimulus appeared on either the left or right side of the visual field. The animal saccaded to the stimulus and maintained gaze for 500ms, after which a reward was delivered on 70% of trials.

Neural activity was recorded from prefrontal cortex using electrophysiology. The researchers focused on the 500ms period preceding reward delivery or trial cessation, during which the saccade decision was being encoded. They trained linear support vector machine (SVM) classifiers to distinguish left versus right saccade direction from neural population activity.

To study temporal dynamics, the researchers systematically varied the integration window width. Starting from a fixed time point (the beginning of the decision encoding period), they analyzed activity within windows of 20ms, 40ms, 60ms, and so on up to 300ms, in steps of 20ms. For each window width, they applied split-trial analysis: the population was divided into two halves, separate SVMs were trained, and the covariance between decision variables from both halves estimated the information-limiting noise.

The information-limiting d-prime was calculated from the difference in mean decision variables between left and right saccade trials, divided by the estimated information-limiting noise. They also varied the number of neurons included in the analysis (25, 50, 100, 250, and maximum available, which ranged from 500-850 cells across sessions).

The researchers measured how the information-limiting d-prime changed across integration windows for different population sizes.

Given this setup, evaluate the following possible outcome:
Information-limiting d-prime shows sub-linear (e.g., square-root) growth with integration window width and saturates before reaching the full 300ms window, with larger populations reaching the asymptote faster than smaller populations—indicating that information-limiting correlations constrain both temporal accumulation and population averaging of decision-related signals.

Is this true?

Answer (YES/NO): YES